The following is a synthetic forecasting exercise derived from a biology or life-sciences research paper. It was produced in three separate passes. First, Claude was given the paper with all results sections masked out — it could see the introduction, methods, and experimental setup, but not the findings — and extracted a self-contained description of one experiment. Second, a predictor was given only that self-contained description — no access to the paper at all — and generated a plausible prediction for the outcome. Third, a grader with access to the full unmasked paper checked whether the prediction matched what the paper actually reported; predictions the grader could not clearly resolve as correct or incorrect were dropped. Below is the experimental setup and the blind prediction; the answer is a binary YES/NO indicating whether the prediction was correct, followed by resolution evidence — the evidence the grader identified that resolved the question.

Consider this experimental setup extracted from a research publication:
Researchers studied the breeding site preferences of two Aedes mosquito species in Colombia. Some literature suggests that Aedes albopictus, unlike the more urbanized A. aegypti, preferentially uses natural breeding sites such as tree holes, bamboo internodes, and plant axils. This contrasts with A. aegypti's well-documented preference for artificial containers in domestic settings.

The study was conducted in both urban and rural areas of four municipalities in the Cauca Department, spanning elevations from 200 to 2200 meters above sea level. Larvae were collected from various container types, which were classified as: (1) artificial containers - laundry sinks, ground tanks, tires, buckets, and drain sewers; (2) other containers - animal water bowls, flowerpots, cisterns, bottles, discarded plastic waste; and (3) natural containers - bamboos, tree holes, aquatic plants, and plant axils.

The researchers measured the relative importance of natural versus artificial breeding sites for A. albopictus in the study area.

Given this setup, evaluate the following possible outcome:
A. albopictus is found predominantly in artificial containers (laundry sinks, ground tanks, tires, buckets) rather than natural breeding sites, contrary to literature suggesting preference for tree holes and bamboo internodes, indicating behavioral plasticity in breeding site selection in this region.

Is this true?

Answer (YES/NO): YES